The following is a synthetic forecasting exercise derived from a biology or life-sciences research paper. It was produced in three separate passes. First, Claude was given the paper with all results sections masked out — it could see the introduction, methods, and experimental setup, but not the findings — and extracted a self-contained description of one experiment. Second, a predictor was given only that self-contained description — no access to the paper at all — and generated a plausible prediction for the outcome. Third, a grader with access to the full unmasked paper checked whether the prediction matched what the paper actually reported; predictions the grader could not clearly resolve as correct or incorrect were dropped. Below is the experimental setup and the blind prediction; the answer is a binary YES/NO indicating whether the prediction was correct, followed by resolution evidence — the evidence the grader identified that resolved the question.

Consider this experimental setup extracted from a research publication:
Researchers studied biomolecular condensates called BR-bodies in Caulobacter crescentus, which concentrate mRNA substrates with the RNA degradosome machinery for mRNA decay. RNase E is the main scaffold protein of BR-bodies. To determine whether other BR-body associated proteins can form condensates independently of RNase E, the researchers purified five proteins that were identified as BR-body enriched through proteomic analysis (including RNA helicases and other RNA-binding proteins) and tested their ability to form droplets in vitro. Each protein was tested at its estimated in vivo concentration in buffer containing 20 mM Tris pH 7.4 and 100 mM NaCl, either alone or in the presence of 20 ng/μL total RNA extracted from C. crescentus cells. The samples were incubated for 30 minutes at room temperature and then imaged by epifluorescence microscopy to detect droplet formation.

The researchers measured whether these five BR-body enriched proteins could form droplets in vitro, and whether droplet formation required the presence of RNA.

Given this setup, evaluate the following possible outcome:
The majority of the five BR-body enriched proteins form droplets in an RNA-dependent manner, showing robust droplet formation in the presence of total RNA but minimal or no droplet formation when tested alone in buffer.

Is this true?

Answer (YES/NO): YES